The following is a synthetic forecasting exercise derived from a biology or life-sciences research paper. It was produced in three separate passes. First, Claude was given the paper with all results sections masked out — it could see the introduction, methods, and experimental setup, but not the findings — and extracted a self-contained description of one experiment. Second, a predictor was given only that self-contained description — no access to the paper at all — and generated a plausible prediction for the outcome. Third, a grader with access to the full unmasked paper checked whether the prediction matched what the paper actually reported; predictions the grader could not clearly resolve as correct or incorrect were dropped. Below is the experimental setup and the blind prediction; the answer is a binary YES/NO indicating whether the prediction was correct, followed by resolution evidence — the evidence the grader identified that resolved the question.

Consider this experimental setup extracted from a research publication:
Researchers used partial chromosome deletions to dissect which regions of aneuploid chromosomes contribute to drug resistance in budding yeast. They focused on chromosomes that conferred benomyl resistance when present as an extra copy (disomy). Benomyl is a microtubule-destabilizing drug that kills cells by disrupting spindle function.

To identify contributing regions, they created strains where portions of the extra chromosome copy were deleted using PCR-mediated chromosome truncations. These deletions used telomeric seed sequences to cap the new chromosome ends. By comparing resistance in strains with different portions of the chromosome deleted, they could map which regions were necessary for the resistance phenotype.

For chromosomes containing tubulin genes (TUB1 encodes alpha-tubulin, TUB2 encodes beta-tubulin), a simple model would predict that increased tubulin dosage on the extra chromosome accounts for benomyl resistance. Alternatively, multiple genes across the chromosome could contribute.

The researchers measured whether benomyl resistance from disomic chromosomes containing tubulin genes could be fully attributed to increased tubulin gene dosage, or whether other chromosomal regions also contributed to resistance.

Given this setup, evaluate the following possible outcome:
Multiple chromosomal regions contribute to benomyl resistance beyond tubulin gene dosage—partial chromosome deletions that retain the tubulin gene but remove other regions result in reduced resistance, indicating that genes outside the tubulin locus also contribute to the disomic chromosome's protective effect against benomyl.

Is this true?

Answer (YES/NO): NO